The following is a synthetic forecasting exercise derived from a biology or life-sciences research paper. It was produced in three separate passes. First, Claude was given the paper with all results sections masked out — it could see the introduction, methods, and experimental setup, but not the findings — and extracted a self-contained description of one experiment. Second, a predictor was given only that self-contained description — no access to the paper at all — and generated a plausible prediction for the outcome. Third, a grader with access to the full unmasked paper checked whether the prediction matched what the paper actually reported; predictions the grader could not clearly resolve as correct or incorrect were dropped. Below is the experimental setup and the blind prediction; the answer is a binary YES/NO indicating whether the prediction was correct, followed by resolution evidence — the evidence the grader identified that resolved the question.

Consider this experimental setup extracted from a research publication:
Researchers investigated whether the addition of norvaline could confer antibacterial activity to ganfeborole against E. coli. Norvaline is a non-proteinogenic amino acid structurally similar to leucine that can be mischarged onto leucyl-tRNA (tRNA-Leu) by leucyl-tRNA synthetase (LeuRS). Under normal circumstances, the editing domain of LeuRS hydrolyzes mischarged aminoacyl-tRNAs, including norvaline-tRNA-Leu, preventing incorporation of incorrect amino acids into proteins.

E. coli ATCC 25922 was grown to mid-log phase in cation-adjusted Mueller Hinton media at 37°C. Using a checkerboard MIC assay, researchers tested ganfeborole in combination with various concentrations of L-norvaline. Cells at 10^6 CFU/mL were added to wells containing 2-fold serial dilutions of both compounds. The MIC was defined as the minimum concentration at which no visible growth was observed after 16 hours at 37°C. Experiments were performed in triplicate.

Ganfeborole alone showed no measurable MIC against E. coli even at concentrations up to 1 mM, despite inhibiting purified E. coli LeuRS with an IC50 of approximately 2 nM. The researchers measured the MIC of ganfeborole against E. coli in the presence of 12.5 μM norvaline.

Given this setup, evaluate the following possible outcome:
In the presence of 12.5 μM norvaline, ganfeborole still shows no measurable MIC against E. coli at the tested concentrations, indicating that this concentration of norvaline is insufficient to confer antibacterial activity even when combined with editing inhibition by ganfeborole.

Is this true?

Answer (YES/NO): NO